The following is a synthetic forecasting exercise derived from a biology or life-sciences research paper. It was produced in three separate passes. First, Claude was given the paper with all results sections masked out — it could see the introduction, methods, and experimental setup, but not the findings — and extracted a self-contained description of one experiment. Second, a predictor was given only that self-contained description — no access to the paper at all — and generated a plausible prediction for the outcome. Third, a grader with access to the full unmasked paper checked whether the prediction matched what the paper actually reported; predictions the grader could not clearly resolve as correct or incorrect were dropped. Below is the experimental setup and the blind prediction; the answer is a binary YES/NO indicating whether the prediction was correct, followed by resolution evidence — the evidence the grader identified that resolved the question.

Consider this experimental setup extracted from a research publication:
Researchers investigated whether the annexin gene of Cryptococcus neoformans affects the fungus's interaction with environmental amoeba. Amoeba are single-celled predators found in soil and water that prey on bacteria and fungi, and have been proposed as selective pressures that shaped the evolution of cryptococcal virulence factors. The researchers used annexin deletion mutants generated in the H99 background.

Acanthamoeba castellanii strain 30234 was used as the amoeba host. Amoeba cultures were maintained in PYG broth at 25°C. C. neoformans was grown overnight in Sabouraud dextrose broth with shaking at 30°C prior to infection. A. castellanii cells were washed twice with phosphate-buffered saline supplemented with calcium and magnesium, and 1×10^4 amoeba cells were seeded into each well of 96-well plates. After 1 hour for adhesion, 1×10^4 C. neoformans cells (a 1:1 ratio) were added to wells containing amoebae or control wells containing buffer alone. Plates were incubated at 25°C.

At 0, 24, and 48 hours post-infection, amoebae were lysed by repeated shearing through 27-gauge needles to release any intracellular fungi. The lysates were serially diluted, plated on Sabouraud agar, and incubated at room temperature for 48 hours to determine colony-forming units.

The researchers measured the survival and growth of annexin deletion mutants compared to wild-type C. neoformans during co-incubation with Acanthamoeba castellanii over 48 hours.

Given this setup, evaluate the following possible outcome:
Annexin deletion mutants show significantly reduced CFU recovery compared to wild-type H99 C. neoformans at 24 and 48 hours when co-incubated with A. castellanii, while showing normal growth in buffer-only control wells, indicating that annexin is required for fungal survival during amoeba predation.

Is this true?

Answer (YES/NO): NO